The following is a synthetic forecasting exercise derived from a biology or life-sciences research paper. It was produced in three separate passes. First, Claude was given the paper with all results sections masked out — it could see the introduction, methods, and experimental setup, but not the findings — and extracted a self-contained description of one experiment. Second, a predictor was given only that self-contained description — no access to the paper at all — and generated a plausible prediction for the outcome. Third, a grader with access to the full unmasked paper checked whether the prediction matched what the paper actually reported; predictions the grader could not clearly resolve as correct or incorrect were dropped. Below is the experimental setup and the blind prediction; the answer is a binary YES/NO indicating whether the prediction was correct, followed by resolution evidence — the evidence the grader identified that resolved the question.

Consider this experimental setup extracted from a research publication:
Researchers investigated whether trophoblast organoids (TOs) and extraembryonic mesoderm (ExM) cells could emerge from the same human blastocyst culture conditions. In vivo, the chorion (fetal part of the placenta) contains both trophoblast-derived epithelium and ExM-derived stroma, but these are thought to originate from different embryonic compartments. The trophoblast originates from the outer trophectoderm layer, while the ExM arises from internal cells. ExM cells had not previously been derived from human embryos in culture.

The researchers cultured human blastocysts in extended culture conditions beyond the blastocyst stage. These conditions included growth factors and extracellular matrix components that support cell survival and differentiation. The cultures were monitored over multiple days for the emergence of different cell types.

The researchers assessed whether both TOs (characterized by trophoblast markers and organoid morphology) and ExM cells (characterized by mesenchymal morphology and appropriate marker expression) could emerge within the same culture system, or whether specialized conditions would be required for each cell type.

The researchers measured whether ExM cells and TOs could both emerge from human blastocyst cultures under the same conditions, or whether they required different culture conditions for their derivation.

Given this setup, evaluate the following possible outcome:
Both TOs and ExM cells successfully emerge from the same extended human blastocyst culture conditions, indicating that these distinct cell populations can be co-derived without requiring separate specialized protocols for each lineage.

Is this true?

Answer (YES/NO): YES